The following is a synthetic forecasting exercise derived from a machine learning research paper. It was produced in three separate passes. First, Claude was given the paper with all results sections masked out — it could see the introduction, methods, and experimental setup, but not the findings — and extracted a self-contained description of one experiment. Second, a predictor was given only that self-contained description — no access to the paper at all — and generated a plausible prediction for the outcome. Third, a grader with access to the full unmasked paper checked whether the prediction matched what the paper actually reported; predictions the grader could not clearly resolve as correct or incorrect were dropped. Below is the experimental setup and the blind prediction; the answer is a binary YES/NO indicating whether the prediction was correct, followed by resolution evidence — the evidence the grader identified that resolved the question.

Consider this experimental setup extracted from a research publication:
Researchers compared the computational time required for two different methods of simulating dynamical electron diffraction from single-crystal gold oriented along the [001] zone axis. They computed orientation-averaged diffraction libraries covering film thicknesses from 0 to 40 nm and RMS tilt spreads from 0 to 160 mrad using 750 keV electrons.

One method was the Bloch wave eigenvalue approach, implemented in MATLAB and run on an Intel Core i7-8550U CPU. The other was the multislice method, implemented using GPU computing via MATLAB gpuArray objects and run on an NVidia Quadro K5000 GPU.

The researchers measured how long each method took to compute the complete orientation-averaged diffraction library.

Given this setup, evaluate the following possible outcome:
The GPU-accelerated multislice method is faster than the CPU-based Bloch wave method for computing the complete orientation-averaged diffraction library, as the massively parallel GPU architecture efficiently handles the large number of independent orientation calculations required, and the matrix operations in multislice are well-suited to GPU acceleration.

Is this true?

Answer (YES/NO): NO